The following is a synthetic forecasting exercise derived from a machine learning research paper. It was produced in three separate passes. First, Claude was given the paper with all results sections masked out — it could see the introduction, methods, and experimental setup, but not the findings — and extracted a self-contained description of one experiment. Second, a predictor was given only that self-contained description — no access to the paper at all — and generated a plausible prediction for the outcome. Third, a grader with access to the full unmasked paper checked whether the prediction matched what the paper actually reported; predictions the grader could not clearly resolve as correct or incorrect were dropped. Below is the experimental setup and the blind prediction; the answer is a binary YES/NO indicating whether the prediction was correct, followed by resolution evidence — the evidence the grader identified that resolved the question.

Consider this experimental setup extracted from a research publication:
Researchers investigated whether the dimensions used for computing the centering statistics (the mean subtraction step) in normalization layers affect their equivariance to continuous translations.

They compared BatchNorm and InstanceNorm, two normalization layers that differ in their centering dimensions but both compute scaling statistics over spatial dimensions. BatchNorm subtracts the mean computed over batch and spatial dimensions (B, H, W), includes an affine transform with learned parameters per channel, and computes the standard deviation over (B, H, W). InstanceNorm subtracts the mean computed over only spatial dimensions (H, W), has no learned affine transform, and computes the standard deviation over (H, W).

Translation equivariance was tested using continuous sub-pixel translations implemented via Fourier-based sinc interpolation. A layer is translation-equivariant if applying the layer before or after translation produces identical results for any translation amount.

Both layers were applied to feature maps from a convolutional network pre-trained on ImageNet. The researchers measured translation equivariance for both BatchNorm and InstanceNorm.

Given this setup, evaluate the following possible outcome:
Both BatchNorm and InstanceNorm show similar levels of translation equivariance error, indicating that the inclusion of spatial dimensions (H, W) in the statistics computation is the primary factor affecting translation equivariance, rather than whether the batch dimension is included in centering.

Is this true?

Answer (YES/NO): YES